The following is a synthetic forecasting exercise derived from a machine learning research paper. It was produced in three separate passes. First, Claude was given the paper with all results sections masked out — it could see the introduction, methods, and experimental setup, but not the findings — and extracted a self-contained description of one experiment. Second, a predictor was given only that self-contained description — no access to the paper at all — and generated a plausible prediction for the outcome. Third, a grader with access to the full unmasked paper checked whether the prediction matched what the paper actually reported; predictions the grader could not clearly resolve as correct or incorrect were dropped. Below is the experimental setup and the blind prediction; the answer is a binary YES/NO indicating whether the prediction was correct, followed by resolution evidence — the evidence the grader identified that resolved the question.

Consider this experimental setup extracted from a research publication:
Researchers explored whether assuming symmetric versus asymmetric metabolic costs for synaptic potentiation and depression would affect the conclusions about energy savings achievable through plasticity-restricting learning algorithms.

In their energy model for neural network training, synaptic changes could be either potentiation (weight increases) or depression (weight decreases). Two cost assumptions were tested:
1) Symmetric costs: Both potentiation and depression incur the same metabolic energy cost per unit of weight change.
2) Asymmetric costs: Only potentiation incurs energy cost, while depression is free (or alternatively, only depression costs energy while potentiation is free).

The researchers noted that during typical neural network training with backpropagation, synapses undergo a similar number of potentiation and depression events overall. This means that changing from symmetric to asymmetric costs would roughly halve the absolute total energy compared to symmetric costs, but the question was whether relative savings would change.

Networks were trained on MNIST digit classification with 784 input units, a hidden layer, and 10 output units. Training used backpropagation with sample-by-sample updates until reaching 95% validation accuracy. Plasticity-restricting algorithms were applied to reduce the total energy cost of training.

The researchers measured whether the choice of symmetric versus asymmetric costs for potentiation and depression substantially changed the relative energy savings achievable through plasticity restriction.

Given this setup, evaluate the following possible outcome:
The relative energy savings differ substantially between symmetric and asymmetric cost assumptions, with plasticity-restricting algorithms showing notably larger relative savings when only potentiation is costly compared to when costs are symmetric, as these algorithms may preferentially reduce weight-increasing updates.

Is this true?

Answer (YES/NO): NO